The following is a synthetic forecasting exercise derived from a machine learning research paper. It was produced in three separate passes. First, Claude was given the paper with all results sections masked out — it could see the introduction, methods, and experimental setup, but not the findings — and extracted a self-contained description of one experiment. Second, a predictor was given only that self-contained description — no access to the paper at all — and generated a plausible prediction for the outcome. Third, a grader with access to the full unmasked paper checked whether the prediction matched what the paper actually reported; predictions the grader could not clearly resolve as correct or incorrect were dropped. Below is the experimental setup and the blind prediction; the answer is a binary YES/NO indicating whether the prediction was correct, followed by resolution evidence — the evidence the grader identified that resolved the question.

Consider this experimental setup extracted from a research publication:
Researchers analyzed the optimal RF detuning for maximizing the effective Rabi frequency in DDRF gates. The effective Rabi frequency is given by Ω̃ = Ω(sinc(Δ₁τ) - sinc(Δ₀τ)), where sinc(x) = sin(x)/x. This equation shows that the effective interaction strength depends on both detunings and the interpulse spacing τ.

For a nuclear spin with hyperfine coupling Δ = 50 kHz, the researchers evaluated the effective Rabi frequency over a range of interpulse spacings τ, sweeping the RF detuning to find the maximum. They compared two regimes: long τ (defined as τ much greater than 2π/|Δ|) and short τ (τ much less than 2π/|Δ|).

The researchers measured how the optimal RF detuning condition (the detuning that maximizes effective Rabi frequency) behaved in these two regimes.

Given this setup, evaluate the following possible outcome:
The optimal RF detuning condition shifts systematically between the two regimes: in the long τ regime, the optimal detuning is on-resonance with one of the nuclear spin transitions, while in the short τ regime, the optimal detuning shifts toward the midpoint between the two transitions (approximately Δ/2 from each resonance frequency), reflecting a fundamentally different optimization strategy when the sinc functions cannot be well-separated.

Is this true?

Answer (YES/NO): NO